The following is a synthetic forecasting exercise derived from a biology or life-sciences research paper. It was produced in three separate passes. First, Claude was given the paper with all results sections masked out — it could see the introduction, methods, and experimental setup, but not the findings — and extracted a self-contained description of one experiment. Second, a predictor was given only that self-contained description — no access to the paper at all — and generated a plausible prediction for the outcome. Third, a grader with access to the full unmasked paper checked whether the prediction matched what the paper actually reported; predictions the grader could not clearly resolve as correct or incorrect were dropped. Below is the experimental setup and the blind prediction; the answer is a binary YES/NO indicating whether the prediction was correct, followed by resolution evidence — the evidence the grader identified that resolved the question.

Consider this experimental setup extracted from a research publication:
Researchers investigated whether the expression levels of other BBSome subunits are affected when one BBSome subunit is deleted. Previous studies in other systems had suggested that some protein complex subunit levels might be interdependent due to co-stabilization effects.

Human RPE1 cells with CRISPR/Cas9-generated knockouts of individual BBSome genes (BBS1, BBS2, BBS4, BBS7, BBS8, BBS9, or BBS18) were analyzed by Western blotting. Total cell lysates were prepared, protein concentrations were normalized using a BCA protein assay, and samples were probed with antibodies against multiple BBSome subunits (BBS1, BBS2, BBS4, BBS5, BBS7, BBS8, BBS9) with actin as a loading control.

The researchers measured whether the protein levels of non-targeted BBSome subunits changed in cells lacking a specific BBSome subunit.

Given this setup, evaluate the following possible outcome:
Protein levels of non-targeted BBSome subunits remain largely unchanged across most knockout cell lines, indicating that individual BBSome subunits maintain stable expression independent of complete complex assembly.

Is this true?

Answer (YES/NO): NO